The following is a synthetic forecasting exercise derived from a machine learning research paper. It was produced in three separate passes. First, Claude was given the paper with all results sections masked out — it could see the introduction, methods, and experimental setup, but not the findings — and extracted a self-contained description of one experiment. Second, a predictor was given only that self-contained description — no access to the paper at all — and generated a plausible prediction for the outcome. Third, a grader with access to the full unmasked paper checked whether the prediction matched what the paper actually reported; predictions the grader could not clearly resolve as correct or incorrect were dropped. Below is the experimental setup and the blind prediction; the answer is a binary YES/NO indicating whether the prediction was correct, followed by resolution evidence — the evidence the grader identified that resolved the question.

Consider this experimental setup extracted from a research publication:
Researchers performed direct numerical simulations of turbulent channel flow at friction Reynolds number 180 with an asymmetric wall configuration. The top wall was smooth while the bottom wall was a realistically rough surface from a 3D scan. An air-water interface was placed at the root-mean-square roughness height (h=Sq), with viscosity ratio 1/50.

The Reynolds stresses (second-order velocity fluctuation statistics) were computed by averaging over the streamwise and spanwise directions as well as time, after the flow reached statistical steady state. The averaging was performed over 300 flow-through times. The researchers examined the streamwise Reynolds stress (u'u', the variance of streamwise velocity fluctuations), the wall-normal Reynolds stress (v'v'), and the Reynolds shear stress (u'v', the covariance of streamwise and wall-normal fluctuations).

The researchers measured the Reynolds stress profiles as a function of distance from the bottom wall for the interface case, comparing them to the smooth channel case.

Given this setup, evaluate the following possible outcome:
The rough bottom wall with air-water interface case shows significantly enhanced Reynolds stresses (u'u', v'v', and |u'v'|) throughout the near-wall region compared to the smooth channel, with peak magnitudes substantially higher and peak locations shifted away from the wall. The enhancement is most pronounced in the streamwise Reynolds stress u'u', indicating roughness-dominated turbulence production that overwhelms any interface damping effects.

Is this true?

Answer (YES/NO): NO